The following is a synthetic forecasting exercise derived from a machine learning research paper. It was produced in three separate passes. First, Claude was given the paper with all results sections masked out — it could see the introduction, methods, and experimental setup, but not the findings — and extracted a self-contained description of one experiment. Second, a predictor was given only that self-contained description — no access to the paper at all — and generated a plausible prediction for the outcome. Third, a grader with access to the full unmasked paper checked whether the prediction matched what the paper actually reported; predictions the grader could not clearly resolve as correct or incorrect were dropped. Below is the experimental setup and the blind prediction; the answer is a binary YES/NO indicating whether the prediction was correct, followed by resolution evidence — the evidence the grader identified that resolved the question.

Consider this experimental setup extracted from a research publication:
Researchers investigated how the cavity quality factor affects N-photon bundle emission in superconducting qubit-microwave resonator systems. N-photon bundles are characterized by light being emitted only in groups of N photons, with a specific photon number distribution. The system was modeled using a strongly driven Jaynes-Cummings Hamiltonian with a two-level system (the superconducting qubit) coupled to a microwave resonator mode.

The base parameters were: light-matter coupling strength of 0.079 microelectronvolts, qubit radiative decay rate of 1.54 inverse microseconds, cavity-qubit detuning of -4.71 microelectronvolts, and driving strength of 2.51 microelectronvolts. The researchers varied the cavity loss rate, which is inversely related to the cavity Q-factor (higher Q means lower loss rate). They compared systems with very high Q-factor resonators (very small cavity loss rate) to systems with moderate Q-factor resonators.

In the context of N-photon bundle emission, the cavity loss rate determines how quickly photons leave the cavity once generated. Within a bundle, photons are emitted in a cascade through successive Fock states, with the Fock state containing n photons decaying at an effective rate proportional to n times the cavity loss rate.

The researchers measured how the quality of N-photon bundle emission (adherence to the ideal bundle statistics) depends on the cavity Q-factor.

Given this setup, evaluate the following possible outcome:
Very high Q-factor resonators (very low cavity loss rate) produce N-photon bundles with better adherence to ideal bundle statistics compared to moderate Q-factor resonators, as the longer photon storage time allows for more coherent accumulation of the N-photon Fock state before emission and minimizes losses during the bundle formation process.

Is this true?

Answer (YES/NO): NO